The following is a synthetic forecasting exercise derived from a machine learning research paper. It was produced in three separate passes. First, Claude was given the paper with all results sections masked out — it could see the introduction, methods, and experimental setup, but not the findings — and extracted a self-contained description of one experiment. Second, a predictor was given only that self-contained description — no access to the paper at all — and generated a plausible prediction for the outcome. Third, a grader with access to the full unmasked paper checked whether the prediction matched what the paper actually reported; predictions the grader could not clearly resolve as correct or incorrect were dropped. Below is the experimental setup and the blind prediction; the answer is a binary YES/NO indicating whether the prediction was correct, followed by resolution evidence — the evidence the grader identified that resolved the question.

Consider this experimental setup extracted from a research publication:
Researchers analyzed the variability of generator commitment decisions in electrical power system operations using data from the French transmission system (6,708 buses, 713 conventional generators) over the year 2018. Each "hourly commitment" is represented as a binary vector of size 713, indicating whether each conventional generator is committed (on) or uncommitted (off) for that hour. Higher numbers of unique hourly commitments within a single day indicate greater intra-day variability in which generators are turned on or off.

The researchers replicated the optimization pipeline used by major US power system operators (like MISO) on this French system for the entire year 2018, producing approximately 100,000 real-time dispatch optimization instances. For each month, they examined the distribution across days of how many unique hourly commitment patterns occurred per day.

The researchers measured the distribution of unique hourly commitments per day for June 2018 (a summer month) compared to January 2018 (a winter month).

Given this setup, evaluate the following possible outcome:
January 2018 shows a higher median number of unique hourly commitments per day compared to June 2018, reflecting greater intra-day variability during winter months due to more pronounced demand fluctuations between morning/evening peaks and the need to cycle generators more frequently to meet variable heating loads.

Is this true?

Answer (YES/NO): YES